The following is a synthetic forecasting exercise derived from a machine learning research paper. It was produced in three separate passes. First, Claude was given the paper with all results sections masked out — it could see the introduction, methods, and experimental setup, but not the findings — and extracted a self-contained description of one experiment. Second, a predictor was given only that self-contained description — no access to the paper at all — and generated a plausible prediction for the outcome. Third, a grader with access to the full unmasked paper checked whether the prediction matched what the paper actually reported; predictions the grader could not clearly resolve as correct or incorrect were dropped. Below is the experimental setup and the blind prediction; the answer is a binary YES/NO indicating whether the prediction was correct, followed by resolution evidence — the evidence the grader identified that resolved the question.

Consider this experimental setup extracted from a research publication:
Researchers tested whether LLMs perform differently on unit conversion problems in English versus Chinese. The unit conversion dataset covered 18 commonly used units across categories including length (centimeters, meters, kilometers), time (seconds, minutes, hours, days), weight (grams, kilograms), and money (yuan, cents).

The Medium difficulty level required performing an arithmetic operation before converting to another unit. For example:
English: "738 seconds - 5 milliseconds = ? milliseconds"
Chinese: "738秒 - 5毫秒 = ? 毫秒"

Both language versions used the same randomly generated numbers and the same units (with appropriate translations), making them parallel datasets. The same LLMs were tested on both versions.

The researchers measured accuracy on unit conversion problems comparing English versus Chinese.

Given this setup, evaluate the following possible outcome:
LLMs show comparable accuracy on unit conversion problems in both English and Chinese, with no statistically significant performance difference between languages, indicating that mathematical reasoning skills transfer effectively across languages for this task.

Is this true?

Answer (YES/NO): YES